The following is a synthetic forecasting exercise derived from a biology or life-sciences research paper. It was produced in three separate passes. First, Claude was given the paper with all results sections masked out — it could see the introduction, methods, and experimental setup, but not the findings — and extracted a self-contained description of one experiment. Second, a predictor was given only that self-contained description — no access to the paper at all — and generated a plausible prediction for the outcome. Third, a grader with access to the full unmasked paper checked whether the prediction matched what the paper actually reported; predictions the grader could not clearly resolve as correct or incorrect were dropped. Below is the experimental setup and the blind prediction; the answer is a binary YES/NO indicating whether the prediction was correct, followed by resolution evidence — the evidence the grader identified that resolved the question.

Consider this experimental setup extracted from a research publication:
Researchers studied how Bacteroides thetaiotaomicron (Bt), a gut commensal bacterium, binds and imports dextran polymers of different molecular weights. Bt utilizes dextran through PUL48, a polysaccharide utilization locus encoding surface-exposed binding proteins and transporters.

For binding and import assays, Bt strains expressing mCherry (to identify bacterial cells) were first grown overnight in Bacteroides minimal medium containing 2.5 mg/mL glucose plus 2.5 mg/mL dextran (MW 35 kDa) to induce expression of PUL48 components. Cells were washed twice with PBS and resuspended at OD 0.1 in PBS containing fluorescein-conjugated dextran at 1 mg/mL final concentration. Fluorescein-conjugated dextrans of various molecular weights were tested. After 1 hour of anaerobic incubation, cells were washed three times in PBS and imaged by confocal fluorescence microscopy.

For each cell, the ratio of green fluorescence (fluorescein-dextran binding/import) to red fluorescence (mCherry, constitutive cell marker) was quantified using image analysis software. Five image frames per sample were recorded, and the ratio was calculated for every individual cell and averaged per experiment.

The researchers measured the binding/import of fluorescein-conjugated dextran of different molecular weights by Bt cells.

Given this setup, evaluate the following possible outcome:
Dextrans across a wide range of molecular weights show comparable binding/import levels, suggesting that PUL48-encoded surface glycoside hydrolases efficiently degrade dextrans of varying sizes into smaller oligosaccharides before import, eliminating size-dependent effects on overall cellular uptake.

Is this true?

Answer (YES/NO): NO